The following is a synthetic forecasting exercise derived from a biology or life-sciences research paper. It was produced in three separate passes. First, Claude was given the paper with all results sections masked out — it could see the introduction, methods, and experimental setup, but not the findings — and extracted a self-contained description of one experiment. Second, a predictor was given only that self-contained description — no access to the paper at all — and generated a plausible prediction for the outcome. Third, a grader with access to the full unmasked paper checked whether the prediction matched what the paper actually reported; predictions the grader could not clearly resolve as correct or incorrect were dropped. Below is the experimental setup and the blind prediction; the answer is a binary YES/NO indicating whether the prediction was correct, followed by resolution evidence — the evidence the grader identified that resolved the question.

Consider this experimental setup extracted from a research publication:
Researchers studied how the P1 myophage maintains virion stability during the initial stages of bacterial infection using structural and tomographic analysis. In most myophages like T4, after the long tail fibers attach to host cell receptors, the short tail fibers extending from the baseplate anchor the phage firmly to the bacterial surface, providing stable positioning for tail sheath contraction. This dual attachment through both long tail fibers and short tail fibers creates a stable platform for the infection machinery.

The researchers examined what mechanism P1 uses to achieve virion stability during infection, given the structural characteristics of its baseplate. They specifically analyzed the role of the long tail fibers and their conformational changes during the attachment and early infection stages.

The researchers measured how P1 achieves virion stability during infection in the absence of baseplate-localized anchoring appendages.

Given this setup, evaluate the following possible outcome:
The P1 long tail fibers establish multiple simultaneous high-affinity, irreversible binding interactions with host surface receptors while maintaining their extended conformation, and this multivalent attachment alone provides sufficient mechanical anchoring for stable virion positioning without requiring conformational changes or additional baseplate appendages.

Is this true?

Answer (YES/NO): NO